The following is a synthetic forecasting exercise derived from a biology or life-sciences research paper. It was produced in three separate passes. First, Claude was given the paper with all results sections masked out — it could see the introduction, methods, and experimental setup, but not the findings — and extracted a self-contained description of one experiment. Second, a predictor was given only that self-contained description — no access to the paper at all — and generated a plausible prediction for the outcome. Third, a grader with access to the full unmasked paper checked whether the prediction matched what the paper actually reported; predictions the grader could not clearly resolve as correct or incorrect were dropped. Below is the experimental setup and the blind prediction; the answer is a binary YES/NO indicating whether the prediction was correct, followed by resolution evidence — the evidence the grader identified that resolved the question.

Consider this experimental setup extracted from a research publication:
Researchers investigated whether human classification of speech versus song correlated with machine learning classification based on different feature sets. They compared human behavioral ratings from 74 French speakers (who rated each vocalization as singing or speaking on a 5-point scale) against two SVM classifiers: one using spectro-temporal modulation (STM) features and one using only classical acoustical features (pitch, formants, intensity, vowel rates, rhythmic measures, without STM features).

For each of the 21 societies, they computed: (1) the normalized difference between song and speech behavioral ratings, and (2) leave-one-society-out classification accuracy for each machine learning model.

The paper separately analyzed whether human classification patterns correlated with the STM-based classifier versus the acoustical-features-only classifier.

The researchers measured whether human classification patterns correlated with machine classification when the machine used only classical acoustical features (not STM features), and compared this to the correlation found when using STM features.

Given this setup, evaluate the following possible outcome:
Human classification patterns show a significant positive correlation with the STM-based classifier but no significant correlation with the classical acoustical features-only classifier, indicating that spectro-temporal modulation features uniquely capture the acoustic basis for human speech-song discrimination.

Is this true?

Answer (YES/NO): YES